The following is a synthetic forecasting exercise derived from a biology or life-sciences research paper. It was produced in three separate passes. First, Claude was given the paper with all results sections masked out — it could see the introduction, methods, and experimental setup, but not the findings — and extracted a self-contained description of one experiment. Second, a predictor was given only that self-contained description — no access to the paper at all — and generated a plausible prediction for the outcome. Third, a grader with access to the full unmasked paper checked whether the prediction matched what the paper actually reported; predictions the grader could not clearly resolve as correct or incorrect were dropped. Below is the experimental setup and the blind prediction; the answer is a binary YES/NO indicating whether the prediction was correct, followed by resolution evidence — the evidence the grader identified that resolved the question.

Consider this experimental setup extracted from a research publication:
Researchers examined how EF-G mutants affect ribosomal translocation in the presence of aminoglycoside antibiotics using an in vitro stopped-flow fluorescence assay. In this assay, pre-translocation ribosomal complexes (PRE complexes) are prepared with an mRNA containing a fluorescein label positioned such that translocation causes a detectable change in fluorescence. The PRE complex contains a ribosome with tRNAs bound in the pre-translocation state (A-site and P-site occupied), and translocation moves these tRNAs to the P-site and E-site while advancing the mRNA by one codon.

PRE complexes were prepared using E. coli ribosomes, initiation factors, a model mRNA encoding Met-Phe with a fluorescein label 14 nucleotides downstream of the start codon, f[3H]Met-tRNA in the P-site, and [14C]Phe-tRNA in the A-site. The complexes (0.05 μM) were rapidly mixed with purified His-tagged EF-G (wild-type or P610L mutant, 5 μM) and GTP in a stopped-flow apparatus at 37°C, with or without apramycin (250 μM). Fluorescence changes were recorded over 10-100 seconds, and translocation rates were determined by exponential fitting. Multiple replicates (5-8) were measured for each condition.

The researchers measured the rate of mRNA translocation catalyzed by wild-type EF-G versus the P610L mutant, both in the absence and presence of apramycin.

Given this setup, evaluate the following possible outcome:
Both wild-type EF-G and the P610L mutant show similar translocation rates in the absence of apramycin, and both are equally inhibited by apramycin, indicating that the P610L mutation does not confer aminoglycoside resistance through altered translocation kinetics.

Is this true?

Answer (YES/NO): NO